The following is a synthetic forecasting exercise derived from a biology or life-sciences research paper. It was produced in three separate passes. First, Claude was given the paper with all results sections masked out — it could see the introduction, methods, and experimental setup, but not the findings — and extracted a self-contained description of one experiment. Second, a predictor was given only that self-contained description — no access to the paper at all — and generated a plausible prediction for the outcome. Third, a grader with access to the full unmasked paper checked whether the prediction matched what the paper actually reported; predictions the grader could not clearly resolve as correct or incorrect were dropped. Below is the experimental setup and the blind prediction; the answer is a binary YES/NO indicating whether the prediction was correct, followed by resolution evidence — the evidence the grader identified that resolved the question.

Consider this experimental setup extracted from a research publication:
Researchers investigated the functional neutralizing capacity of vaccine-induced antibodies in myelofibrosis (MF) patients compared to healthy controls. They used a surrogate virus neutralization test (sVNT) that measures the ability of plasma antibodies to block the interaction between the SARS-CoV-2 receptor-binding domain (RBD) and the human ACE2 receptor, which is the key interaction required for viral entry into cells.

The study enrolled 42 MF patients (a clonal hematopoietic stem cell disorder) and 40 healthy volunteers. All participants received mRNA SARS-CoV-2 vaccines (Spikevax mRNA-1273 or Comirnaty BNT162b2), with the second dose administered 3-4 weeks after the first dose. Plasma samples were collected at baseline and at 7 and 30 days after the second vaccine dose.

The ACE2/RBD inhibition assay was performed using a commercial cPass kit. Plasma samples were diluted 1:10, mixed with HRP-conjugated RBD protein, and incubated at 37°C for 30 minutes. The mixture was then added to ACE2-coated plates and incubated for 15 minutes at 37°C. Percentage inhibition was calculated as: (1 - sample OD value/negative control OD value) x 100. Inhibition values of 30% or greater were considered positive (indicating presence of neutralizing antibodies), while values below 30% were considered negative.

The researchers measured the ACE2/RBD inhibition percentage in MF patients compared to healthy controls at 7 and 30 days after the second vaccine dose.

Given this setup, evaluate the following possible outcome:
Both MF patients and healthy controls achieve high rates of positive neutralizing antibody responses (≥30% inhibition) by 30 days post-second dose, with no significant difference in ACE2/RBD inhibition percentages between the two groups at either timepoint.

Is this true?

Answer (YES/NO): NO